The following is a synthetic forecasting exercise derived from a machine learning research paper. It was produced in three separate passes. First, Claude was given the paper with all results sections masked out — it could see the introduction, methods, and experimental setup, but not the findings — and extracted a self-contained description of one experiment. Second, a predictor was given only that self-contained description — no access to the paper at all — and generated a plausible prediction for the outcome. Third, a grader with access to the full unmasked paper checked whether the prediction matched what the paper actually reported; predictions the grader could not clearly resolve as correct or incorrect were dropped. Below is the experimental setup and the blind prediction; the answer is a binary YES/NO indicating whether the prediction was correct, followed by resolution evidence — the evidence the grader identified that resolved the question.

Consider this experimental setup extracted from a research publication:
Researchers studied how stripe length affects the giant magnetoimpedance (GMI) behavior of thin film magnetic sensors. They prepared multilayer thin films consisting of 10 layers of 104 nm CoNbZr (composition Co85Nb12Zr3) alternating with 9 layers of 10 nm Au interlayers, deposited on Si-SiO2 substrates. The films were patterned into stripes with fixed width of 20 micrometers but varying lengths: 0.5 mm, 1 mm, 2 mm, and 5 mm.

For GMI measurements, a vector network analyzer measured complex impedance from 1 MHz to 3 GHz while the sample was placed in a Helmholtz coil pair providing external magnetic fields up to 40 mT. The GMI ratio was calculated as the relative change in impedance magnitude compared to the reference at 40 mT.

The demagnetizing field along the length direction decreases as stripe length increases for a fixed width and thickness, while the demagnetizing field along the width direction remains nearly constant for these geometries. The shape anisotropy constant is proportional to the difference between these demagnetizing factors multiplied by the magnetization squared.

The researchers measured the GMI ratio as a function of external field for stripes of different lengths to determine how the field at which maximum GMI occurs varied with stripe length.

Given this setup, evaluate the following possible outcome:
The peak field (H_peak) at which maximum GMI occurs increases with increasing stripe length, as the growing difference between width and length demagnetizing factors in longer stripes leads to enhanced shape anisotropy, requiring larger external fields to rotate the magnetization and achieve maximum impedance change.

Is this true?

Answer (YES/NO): NO